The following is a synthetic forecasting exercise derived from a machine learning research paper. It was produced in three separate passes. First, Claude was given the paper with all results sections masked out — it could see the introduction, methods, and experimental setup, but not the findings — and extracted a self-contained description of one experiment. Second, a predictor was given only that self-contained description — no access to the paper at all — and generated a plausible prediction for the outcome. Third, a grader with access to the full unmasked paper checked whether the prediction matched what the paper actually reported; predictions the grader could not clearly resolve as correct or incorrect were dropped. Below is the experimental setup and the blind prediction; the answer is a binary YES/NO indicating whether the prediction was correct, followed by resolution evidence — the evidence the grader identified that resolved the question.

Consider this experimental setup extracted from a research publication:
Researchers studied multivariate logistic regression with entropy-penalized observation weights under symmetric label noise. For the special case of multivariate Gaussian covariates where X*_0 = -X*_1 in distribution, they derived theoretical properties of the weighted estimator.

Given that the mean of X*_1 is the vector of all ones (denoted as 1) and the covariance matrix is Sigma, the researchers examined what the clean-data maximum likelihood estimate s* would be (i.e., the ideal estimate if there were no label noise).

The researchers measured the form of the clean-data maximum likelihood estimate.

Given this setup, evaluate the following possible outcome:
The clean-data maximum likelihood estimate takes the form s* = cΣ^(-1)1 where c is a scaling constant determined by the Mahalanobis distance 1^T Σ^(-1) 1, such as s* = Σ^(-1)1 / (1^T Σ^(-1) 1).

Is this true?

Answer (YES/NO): NO